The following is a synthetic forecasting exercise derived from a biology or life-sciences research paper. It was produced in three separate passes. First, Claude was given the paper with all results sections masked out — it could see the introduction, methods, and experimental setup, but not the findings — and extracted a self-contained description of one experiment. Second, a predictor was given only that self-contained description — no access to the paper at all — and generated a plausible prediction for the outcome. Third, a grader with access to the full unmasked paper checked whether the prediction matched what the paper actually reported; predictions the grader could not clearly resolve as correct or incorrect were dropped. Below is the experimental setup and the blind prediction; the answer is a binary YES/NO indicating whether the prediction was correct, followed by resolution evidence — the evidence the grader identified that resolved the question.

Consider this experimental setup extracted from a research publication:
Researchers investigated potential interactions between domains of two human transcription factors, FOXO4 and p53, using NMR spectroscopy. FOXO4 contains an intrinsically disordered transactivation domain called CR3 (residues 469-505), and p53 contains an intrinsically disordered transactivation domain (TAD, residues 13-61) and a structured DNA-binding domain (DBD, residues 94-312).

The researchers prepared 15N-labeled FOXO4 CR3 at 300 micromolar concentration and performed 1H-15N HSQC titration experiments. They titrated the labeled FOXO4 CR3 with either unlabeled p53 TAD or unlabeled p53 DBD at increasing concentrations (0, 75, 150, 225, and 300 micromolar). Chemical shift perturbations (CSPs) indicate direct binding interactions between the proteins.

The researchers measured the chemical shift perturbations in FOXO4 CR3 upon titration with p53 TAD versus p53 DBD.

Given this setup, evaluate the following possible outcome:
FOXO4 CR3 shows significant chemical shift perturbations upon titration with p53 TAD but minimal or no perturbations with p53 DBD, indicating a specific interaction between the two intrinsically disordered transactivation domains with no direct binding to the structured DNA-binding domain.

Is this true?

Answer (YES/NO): NO